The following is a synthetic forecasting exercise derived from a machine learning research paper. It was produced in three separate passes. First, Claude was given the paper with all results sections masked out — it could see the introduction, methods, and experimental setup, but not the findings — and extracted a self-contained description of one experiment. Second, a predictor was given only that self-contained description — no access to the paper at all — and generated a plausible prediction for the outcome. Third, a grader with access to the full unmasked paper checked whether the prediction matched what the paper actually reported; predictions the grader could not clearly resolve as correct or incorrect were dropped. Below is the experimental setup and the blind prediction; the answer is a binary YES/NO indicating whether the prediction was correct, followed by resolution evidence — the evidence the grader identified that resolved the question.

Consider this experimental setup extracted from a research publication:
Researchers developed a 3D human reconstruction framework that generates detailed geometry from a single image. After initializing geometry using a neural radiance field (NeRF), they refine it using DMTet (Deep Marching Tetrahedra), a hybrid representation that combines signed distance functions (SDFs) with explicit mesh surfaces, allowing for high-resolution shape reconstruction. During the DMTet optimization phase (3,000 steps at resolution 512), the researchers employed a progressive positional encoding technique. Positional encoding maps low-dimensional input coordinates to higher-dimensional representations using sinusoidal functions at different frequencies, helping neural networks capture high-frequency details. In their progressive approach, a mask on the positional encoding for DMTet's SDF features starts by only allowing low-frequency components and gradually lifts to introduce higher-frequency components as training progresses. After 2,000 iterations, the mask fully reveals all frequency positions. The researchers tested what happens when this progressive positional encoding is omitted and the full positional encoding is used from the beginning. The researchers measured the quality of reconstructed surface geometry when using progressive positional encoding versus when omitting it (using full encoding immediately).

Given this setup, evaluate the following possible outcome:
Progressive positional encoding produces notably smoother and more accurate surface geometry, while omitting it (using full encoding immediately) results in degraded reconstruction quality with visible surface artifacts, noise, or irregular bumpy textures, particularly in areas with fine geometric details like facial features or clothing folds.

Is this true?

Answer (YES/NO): YES